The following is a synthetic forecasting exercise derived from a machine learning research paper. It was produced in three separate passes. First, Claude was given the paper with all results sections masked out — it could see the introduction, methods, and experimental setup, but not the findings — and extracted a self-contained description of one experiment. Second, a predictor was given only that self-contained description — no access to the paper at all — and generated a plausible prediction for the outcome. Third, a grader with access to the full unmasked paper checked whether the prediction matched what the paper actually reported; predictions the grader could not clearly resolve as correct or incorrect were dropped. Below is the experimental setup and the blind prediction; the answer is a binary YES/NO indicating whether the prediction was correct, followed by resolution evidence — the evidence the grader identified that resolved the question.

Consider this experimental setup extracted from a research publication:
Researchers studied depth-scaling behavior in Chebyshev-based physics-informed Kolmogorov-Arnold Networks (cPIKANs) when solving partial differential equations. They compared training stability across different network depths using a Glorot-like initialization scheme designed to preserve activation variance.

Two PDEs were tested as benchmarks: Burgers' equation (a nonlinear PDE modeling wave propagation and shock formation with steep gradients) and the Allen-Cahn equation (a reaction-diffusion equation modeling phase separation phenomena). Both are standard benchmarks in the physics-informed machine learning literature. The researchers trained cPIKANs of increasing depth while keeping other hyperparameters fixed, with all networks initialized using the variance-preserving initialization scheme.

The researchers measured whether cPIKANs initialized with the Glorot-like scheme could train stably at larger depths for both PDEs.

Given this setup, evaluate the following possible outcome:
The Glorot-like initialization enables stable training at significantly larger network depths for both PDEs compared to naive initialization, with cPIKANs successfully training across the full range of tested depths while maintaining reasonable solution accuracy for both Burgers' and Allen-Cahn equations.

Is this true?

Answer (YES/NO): NO